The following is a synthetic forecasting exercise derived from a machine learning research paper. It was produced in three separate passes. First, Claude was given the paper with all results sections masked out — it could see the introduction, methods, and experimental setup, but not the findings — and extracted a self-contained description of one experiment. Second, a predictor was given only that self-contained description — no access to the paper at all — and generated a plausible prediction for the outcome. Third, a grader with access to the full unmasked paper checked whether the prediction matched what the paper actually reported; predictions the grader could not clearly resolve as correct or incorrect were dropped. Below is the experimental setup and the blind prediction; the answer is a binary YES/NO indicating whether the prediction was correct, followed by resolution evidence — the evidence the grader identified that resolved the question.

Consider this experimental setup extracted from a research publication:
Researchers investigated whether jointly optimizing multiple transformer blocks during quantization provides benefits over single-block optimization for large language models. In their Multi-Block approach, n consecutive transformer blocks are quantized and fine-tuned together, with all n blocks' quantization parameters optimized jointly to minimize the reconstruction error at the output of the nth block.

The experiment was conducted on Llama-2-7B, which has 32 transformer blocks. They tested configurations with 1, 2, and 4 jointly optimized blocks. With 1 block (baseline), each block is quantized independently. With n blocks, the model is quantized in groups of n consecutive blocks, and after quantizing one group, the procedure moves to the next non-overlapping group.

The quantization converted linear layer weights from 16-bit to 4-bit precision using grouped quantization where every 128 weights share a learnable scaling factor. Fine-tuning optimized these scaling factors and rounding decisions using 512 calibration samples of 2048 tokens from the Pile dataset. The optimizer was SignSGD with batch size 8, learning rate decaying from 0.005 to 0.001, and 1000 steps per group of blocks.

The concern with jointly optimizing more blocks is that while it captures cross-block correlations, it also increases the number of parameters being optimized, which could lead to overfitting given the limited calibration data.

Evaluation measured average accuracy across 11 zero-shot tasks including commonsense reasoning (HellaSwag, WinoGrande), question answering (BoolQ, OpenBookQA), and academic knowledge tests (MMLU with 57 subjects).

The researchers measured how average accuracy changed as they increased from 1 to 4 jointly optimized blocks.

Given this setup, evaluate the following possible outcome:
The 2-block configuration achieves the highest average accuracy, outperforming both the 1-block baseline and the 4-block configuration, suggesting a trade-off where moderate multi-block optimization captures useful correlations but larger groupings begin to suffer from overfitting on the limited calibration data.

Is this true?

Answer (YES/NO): NO